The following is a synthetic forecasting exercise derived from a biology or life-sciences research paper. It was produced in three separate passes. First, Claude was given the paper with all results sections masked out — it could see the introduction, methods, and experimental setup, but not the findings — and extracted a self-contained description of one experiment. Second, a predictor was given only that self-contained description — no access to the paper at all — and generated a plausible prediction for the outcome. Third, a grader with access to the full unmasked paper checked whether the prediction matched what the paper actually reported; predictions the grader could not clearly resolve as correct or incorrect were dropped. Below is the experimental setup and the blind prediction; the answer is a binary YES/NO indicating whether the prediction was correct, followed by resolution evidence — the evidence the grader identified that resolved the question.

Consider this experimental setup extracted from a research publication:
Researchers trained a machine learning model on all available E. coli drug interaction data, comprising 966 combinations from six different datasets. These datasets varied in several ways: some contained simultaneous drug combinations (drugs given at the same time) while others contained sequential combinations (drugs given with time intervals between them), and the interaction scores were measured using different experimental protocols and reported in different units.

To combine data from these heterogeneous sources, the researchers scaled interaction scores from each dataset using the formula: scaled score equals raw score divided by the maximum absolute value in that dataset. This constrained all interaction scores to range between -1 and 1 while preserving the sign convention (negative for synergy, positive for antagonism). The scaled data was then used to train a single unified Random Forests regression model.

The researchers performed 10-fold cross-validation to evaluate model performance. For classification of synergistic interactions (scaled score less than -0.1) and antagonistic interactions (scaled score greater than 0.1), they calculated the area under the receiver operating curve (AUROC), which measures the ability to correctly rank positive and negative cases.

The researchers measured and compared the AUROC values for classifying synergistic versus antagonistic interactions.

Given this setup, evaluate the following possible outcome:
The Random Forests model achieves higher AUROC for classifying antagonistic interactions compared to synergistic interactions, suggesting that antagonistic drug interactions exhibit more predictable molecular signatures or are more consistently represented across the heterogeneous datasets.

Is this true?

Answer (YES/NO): YES